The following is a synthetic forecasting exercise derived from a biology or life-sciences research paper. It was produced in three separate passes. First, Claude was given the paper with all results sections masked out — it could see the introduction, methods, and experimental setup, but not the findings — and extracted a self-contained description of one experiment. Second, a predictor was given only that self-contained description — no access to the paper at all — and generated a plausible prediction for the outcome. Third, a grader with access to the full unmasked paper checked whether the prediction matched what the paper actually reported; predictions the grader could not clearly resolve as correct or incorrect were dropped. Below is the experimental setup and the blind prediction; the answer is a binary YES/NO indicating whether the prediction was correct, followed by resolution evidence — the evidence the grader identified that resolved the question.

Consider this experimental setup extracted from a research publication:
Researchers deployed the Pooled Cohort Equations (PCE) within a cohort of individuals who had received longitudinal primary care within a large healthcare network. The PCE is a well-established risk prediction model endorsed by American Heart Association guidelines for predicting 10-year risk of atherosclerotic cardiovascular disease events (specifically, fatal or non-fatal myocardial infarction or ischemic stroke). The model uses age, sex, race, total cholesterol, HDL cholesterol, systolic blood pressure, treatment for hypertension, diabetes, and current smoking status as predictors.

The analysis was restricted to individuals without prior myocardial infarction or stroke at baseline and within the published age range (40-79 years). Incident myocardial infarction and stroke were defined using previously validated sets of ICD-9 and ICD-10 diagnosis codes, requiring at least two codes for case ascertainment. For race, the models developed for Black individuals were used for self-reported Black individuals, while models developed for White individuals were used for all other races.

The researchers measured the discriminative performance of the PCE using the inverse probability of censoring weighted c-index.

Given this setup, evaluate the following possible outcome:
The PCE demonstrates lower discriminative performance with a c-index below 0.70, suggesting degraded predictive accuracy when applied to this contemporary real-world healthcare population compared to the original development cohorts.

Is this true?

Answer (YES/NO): NO